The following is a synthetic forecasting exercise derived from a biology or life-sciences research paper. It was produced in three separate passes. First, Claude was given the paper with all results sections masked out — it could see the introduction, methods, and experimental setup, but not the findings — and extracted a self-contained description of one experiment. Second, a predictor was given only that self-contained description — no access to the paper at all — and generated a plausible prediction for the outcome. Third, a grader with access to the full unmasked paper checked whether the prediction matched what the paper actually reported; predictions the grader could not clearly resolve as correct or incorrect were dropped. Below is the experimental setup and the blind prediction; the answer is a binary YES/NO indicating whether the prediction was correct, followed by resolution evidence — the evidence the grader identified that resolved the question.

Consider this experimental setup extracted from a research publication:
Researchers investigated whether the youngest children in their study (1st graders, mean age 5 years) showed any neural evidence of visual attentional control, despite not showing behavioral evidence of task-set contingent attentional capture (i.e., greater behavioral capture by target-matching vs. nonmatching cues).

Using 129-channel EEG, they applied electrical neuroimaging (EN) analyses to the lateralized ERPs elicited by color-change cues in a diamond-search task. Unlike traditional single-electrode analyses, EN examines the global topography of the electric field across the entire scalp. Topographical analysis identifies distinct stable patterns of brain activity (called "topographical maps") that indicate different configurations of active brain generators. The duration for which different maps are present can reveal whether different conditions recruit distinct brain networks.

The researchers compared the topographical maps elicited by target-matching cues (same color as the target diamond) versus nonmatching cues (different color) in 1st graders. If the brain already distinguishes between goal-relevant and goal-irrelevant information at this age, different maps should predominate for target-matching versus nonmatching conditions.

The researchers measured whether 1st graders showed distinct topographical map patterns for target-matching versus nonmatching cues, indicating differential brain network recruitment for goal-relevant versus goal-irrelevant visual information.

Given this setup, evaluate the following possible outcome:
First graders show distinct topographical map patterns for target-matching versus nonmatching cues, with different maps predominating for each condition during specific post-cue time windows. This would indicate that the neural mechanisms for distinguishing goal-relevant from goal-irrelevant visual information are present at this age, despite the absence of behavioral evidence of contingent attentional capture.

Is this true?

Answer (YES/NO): YES